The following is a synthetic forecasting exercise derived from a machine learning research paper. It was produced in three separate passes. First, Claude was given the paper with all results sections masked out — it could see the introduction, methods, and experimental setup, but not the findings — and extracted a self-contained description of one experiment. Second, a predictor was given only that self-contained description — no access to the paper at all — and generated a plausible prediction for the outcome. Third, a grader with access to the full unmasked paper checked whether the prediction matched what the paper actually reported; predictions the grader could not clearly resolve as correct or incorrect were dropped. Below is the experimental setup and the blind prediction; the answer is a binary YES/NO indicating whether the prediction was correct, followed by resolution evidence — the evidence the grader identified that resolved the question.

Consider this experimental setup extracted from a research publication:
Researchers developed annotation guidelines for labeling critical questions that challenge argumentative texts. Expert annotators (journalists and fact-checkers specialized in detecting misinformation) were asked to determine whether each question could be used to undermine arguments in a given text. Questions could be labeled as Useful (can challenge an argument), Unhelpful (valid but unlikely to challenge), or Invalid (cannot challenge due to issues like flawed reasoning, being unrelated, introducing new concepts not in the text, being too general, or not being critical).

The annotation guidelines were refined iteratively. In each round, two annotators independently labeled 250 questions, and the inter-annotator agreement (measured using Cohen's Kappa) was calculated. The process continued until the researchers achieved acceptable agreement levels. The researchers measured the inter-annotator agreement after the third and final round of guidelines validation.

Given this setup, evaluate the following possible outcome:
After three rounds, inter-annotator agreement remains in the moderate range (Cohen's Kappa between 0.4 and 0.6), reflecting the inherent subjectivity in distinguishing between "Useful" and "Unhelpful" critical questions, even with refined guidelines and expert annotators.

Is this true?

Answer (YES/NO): YES